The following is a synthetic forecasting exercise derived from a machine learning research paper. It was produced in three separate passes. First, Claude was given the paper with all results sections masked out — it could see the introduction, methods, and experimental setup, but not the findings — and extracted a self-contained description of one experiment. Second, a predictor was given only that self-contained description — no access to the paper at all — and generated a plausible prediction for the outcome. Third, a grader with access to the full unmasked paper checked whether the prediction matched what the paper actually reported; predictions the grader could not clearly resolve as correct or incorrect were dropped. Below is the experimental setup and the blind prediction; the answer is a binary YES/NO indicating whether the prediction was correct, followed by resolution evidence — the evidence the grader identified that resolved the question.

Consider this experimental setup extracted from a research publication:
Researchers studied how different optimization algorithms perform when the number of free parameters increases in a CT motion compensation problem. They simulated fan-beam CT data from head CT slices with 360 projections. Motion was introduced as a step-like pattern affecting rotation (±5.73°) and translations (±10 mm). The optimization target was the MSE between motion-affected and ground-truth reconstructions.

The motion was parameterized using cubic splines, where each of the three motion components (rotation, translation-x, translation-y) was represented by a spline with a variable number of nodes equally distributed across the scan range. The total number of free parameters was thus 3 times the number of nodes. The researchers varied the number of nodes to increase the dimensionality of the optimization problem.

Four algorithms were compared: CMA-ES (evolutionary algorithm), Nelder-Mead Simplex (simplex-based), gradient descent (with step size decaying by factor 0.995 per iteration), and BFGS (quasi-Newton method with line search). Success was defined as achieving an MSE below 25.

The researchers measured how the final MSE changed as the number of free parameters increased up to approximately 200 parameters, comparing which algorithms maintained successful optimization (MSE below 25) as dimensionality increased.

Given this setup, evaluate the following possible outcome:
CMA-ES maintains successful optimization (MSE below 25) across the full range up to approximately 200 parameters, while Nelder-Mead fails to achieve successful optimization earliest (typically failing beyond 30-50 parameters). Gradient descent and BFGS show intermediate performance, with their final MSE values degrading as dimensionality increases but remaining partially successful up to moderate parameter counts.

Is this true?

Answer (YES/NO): NO